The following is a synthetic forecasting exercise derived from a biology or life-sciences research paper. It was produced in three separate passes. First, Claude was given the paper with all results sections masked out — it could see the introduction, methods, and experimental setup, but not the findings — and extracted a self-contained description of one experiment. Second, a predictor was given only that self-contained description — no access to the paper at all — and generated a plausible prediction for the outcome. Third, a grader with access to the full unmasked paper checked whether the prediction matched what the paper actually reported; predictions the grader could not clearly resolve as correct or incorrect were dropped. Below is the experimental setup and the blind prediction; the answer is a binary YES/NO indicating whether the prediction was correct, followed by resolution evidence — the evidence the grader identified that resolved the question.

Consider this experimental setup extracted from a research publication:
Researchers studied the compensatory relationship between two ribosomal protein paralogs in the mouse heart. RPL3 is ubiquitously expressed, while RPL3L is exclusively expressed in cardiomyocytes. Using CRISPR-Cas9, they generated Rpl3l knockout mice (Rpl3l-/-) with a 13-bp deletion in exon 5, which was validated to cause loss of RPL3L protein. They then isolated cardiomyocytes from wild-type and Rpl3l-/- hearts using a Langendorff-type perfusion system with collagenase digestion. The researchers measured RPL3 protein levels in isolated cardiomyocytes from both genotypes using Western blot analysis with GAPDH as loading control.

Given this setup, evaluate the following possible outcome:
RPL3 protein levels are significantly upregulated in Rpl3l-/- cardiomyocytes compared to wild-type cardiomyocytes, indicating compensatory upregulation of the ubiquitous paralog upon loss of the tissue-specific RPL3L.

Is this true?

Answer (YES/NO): YES